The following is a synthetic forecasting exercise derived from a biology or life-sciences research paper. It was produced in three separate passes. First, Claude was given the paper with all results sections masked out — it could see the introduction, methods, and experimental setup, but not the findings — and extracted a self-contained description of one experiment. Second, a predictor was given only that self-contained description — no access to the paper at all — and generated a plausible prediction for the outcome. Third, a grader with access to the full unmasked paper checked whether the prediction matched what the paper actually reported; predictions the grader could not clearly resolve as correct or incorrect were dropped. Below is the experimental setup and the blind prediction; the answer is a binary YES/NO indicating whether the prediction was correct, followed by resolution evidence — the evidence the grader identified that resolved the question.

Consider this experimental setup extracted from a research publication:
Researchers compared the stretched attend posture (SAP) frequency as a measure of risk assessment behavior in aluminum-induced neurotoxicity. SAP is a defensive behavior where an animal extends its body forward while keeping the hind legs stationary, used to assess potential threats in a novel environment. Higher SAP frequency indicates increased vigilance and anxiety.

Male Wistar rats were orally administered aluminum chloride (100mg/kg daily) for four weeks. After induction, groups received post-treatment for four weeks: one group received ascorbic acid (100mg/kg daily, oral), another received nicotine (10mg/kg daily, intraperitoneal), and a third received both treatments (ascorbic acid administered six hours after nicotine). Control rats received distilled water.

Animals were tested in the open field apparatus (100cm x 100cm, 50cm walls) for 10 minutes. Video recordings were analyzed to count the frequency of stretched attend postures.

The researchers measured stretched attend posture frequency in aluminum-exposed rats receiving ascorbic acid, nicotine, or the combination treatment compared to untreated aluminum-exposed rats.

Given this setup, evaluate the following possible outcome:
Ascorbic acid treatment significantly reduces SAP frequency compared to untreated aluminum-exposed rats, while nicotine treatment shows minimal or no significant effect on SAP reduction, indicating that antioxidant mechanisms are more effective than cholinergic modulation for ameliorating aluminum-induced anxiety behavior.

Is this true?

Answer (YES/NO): NO